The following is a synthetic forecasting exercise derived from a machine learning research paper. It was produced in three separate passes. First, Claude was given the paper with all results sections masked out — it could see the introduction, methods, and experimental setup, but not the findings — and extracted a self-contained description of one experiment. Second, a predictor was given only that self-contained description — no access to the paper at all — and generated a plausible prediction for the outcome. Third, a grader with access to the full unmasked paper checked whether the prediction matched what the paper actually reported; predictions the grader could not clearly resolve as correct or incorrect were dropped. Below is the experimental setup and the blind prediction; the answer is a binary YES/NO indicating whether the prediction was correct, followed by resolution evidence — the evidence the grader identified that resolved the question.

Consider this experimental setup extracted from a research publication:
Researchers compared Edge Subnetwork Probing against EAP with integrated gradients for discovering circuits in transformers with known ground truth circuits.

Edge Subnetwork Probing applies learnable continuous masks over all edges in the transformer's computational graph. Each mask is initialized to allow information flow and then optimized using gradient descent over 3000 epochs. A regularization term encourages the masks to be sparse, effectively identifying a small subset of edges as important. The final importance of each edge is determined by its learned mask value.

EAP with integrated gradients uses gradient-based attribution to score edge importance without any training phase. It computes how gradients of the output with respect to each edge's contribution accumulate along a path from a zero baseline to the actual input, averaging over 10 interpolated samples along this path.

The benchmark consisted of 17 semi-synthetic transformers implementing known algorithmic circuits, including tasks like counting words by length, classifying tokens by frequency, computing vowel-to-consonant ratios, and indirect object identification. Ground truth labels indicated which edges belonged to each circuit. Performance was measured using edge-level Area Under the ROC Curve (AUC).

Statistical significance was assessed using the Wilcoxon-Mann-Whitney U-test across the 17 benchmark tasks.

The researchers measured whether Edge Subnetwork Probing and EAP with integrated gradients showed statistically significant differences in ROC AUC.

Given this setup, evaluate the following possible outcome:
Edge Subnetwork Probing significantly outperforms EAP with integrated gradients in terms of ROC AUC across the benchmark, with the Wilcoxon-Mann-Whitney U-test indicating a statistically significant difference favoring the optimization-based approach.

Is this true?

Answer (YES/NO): NO